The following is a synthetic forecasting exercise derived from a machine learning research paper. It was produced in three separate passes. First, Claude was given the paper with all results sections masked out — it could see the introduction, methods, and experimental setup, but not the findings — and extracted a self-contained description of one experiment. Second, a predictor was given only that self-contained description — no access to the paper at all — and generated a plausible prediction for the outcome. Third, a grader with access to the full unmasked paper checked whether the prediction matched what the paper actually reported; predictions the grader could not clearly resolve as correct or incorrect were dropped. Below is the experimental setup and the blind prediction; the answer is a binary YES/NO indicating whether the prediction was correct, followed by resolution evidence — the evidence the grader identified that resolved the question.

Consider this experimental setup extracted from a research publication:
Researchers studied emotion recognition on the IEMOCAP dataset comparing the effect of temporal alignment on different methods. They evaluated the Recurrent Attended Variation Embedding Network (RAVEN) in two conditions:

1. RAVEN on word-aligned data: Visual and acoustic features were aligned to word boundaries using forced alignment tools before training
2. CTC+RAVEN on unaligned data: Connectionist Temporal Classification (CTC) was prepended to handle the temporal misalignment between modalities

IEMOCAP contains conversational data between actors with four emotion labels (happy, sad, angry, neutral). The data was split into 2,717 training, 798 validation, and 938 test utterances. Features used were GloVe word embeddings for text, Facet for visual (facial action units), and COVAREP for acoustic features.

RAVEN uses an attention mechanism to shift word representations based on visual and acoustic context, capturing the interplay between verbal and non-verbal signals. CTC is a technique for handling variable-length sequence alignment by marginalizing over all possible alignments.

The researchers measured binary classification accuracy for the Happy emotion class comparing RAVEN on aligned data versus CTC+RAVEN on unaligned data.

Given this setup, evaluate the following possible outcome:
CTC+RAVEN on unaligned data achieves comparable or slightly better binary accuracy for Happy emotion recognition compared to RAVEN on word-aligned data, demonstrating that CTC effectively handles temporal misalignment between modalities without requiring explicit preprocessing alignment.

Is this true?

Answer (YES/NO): NO